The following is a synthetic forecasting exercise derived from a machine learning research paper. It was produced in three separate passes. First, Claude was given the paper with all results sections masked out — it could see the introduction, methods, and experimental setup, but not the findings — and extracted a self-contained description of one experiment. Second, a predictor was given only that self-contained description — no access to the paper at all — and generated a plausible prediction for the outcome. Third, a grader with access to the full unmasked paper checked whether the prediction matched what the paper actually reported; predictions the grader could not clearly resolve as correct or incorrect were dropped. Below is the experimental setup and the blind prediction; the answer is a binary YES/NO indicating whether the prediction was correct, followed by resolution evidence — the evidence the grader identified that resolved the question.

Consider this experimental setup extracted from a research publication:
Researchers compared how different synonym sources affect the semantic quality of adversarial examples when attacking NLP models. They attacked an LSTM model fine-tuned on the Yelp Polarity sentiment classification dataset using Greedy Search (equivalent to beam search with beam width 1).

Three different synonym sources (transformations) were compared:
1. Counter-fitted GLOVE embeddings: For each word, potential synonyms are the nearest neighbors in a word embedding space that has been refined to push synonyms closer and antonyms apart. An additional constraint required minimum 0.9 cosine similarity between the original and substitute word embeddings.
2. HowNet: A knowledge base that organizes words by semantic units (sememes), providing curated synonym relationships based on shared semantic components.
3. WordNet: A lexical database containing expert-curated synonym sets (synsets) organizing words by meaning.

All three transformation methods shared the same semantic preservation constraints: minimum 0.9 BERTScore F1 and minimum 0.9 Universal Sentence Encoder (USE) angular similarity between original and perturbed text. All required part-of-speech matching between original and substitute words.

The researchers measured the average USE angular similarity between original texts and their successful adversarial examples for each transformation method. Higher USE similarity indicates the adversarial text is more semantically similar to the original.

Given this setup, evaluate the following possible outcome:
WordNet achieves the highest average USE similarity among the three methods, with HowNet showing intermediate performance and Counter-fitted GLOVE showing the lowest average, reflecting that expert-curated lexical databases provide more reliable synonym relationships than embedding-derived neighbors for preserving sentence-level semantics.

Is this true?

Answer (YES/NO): NO